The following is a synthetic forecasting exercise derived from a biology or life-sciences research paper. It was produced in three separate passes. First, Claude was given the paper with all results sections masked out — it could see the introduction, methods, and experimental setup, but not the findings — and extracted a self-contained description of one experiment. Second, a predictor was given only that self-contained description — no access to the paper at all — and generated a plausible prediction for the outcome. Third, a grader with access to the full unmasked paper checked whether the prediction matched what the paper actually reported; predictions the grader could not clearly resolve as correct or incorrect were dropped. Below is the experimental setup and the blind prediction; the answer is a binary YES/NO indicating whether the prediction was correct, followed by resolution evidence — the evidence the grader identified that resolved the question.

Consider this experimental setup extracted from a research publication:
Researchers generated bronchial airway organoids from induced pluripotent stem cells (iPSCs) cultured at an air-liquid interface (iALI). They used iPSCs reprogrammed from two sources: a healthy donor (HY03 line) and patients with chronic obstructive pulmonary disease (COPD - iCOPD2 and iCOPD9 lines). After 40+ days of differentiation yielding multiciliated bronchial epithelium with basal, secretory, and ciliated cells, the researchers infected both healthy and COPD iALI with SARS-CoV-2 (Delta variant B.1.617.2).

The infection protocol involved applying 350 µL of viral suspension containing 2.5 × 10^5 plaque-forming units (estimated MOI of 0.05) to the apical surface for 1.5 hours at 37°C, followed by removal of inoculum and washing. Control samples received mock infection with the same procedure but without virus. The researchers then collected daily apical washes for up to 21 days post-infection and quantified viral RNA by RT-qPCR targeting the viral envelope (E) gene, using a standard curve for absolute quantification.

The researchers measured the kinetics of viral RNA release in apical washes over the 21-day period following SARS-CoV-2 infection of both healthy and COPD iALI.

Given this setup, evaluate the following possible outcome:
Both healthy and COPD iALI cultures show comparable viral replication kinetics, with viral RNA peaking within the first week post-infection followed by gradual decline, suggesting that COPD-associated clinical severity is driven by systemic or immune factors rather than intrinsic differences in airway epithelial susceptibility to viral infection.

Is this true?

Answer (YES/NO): NO